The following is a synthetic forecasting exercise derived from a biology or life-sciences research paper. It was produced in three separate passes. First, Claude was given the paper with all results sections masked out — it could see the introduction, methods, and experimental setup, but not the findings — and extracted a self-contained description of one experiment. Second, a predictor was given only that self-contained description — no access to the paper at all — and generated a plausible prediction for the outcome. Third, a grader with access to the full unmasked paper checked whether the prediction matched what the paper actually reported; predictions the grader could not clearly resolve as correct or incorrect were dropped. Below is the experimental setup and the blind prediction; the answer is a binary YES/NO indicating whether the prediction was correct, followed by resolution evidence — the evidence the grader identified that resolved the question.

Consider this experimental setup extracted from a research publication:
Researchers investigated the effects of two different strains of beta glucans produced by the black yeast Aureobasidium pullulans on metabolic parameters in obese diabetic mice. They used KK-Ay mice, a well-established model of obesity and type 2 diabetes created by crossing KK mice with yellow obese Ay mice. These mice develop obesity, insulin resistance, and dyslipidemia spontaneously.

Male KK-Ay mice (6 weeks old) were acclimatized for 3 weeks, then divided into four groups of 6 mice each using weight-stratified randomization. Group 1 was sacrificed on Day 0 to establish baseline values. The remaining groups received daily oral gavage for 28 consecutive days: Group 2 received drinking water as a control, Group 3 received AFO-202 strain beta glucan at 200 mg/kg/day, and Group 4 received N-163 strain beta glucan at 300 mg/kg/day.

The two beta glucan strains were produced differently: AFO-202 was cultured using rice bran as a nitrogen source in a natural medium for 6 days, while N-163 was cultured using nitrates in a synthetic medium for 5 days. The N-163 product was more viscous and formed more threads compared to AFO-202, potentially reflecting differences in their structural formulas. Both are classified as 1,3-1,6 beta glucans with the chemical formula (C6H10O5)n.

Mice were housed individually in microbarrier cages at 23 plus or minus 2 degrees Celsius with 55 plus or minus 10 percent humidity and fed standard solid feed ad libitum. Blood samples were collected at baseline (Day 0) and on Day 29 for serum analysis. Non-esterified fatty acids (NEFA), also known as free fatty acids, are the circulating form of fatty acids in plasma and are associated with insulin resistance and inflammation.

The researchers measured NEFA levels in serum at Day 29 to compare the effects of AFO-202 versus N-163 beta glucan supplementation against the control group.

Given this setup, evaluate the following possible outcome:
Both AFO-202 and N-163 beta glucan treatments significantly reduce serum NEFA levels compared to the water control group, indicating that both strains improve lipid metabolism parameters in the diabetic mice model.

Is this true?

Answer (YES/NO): NO